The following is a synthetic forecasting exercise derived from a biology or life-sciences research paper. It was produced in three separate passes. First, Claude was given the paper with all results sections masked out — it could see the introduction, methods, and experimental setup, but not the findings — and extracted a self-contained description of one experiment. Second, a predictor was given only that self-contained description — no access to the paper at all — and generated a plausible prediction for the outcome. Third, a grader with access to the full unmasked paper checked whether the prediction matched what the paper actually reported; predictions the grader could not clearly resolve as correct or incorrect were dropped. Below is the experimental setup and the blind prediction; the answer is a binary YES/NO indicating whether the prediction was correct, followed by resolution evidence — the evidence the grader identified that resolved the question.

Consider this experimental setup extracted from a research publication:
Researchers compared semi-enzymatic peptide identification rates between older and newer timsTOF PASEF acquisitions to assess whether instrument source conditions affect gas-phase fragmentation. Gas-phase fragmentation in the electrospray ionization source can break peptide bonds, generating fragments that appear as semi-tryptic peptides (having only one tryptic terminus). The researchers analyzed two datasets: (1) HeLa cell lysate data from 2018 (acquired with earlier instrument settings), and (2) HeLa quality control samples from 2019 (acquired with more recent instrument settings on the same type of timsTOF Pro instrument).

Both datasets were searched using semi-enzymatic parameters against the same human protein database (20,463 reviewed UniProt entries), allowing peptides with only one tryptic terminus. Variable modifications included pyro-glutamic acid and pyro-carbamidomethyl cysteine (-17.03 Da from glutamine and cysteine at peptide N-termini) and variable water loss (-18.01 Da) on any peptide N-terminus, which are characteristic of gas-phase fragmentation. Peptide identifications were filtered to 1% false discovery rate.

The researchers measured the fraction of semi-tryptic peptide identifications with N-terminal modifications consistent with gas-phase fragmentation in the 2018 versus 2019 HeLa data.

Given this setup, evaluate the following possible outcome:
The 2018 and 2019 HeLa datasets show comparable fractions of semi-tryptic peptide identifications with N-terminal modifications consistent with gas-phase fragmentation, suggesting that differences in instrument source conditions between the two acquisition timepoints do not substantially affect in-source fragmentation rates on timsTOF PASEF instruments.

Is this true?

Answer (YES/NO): NO